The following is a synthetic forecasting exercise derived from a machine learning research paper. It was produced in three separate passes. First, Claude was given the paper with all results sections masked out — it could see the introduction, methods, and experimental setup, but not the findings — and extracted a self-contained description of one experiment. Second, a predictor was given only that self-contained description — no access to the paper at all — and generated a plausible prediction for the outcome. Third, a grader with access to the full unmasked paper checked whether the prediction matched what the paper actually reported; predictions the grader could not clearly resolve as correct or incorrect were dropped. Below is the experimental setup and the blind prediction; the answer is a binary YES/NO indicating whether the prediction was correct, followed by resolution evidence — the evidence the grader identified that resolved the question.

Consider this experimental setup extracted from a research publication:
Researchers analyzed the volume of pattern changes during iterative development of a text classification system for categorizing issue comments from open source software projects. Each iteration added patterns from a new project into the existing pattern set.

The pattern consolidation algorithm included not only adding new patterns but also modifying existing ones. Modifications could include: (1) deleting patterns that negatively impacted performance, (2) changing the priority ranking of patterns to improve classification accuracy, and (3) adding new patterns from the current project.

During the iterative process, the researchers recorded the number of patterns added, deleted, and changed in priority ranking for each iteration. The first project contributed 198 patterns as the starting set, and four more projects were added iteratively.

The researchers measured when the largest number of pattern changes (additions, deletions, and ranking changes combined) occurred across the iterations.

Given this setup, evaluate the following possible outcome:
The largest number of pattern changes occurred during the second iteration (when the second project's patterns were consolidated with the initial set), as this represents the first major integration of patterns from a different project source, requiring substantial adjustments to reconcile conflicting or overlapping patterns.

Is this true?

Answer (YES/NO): YES